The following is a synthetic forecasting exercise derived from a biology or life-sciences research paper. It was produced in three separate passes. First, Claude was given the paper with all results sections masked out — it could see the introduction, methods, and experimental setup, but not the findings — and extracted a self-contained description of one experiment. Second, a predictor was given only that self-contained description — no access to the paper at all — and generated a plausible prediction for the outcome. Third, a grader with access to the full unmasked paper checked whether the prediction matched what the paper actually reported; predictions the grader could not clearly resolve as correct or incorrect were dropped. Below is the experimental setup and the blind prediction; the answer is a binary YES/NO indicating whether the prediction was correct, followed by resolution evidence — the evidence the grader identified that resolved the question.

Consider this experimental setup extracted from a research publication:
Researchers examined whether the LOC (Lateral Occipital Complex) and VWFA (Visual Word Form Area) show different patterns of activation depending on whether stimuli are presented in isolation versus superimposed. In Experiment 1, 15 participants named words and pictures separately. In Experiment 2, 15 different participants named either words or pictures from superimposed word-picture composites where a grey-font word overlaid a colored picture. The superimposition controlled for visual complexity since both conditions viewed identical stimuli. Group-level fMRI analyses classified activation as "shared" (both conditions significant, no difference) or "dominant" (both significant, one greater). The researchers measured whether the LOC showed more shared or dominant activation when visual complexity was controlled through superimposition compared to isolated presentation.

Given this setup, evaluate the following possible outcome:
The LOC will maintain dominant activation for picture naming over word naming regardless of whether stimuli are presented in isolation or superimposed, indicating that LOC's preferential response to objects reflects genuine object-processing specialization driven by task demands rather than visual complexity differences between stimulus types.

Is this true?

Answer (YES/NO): NO